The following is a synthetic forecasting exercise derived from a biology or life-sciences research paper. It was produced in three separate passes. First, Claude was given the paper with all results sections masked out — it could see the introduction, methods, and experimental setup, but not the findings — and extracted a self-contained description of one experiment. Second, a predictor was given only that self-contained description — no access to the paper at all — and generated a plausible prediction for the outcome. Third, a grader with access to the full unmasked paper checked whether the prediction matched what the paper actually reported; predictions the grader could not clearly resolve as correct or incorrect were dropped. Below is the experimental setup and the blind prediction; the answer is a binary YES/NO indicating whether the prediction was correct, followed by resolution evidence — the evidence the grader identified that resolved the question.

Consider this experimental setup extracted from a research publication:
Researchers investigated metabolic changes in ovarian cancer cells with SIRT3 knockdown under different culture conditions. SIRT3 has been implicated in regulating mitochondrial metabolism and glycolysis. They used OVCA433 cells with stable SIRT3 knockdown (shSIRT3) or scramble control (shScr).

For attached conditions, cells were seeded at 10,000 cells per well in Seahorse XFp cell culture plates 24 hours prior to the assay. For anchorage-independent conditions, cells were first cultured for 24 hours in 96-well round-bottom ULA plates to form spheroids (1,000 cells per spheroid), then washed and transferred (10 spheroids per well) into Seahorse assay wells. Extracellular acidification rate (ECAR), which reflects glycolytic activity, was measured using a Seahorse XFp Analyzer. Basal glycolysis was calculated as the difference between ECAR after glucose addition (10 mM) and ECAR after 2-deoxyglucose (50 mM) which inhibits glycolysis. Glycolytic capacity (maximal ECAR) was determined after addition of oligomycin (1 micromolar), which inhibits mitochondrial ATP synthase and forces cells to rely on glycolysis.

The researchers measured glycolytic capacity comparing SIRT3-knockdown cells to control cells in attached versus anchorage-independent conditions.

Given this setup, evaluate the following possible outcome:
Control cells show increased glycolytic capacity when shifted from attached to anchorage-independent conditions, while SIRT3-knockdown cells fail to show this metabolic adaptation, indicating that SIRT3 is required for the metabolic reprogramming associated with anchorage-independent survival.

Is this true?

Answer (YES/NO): NO